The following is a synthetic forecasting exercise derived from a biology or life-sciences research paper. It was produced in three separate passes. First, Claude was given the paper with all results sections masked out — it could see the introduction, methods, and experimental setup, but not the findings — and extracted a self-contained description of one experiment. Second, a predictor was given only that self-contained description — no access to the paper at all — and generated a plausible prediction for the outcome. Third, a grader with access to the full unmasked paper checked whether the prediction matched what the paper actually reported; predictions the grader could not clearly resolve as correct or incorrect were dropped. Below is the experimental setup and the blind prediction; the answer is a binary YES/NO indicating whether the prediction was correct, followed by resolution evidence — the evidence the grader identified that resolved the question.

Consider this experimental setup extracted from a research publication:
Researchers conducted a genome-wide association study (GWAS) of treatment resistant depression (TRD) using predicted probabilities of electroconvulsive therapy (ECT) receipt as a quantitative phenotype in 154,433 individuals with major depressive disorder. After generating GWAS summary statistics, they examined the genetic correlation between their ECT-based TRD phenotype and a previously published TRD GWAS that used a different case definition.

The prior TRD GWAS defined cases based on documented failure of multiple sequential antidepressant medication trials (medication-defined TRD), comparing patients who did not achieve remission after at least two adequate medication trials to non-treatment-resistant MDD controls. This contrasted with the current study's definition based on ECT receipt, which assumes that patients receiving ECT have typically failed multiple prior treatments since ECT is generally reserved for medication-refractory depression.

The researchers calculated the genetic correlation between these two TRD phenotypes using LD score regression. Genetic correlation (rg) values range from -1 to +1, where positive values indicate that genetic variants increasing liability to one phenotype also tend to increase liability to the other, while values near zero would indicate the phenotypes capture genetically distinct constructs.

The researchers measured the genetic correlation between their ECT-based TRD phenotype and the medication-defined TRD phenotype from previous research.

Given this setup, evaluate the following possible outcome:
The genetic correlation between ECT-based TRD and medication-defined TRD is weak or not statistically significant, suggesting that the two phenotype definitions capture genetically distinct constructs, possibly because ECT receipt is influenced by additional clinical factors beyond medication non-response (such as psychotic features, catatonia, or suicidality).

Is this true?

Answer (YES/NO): YES